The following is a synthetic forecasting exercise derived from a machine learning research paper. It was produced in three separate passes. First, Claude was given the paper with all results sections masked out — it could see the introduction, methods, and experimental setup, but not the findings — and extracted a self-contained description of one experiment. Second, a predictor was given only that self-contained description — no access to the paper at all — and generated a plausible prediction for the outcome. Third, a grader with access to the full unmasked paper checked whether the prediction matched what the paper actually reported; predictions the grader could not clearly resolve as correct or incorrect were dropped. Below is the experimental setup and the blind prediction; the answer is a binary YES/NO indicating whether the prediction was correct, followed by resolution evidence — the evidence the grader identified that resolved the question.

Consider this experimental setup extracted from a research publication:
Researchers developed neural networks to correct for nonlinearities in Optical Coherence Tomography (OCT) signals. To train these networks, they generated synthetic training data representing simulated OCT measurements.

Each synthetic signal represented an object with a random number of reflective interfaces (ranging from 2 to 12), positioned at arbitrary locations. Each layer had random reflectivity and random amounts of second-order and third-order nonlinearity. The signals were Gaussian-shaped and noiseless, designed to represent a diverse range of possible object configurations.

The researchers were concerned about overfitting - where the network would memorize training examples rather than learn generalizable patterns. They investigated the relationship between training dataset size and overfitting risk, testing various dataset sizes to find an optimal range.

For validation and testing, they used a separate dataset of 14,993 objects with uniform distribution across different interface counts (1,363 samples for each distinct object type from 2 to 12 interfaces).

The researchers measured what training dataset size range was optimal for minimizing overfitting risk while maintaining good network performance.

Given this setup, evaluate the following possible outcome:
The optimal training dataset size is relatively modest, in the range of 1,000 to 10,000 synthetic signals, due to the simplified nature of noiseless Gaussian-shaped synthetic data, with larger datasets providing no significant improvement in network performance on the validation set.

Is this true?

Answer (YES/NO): NO